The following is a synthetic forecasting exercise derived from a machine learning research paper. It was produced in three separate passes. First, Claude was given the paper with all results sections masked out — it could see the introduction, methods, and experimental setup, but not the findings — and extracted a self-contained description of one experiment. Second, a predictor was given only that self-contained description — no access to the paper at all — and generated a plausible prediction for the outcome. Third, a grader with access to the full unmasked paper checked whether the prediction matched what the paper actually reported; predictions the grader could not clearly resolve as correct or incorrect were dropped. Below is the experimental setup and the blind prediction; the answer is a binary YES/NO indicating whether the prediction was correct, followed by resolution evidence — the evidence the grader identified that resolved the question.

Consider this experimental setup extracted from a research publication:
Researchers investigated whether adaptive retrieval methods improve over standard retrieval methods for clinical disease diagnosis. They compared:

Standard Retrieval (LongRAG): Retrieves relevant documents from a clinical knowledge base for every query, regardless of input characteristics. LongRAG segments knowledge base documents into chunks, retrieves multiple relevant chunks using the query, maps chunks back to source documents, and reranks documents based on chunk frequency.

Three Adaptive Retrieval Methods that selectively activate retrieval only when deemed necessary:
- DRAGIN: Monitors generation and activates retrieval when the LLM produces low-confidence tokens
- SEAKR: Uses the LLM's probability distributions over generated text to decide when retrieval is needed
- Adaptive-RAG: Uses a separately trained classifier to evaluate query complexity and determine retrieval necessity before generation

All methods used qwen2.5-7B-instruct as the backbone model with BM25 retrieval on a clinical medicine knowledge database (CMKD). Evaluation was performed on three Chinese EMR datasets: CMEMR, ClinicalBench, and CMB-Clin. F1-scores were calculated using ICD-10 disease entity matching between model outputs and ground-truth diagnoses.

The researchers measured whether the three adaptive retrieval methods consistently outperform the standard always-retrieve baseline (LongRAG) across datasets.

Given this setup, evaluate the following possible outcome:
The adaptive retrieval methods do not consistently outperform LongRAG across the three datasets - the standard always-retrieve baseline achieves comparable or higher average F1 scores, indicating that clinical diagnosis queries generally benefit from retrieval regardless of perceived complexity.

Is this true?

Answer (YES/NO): YES